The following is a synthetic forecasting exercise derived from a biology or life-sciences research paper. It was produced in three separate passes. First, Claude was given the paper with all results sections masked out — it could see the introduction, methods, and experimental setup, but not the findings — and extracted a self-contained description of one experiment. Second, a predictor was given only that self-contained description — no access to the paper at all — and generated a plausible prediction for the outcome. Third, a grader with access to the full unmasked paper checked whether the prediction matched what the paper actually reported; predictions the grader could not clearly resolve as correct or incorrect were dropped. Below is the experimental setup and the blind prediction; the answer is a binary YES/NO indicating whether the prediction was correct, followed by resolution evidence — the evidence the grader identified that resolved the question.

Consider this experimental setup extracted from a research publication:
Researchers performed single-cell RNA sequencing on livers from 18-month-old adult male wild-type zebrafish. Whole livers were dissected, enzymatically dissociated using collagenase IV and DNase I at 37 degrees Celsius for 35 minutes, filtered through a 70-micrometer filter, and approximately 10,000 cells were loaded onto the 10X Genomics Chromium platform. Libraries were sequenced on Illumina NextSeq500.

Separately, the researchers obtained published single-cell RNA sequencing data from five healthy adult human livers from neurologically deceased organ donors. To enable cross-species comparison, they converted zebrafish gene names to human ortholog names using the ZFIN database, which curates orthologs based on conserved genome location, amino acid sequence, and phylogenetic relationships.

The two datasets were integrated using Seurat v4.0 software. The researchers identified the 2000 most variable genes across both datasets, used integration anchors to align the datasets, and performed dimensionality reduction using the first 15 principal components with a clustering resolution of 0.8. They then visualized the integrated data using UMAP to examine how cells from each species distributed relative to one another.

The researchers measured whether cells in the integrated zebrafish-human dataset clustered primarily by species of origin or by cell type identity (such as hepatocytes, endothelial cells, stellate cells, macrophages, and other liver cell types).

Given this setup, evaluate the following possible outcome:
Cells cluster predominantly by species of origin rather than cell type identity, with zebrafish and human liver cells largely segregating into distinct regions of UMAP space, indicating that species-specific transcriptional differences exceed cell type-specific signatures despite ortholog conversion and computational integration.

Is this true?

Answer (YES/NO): NO